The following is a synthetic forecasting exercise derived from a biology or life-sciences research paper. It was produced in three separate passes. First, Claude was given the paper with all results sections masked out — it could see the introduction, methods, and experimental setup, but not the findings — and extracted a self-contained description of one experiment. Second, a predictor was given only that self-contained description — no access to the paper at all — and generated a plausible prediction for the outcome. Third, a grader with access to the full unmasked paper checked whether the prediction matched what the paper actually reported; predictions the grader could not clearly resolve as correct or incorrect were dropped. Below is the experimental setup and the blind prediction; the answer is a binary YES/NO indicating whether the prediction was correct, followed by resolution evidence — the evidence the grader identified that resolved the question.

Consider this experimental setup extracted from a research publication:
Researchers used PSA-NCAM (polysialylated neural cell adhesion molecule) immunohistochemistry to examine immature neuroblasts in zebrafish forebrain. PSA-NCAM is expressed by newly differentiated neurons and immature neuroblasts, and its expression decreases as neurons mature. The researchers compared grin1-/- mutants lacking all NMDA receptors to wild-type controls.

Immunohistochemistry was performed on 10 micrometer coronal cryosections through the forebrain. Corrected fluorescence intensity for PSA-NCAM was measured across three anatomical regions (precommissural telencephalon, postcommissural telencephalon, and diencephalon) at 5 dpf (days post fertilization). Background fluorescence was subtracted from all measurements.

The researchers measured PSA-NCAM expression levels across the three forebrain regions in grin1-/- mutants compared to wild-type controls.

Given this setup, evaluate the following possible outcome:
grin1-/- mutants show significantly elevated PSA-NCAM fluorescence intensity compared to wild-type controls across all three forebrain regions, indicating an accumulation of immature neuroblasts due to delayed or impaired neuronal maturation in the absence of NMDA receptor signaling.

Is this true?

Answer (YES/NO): YES